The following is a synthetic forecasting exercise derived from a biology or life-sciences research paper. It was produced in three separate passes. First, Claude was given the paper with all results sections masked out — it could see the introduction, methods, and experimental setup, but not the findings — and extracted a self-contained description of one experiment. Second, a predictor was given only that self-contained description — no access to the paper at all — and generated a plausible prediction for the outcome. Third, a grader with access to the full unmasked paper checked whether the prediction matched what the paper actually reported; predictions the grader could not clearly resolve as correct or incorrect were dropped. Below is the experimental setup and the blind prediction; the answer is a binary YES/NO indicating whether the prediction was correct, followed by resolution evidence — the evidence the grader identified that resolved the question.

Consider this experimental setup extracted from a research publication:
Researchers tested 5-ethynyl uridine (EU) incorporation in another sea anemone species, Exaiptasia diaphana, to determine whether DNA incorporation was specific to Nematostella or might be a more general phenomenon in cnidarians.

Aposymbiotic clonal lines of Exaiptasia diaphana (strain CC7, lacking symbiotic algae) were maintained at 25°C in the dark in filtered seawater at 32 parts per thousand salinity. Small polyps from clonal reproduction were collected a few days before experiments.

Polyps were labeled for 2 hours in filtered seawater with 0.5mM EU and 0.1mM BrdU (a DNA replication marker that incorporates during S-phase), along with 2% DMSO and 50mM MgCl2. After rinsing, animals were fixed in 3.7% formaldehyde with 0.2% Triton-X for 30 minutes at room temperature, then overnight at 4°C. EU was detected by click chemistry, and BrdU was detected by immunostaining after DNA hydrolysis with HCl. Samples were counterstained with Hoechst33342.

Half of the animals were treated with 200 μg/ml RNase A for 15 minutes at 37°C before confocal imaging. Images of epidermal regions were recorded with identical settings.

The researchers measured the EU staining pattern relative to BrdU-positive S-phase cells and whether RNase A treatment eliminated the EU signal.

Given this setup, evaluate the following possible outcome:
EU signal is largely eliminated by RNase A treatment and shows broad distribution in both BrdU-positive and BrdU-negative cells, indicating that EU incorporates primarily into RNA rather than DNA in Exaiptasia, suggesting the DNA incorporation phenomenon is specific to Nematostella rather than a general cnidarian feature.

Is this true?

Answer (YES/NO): NO